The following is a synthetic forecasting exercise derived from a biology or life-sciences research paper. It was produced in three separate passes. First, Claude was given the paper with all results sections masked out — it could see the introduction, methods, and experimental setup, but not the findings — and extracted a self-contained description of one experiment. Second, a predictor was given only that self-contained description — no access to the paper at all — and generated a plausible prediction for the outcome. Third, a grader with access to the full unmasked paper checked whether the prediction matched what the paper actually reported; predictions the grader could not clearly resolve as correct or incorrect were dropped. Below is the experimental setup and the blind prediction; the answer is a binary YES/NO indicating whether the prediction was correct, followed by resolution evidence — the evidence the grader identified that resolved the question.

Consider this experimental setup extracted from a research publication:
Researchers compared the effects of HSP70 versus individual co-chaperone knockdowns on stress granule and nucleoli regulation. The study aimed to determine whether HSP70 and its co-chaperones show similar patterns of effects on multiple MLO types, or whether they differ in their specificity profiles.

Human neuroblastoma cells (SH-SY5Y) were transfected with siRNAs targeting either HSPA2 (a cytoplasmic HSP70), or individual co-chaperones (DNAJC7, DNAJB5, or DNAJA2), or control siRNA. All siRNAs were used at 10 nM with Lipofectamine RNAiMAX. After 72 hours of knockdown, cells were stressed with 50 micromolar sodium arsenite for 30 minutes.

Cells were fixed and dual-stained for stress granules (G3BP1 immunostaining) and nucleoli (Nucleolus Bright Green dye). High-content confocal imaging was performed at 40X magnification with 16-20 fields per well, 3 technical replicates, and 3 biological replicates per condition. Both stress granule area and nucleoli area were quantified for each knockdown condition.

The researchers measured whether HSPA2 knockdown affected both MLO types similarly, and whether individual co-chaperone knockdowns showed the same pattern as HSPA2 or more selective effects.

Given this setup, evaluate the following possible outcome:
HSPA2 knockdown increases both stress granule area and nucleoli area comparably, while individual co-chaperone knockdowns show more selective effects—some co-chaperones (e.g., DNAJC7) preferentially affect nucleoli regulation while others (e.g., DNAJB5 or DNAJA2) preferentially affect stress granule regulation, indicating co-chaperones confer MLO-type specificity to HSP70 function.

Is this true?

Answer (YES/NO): NO